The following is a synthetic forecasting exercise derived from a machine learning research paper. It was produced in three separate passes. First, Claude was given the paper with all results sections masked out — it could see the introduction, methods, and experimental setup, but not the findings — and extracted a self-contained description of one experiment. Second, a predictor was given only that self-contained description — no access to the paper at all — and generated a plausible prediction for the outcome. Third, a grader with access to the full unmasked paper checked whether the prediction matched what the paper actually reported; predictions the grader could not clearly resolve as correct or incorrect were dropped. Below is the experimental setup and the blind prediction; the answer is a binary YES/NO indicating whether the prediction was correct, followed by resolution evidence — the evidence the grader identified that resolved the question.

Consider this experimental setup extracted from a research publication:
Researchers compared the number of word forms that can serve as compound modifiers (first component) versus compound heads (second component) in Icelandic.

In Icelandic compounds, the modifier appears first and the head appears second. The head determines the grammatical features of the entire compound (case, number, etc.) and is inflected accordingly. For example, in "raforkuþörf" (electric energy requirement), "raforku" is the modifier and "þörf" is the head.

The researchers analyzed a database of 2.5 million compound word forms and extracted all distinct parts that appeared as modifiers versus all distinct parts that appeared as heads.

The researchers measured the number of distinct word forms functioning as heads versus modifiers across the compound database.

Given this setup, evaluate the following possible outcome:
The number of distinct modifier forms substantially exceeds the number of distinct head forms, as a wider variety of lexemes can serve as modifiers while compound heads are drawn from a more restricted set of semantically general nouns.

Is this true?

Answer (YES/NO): NO